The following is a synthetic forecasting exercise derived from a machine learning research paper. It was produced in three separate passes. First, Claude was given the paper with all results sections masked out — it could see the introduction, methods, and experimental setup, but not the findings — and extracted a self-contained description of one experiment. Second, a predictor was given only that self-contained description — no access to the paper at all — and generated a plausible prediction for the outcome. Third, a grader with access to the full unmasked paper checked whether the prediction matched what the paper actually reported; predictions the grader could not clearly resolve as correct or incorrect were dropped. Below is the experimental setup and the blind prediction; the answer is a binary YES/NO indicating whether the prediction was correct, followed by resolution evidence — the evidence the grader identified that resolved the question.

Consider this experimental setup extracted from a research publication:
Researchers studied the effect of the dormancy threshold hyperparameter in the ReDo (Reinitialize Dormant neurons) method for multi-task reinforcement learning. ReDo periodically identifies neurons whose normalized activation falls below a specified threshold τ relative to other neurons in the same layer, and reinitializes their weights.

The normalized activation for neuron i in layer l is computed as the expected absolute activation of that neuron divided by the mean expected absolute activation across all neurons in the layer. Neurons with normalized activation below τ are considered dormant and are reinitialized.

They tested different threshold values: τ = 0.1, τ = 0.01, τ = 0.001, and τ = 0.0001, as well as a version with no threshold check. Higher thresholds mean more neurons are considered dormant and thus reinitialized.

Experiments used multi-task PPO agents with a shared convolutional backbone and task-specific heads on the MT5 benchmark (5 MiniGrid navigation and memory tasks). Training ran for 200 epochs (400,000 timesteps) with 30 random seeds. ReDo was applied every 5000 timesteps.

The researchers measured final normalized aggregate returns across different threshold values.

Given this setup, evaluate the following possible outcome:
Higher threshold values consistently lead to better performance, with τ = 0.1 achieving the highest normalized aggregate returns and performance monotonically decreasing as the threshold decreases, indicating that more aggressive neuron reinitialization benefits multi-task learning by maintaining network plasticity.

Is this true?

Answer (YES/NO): NO